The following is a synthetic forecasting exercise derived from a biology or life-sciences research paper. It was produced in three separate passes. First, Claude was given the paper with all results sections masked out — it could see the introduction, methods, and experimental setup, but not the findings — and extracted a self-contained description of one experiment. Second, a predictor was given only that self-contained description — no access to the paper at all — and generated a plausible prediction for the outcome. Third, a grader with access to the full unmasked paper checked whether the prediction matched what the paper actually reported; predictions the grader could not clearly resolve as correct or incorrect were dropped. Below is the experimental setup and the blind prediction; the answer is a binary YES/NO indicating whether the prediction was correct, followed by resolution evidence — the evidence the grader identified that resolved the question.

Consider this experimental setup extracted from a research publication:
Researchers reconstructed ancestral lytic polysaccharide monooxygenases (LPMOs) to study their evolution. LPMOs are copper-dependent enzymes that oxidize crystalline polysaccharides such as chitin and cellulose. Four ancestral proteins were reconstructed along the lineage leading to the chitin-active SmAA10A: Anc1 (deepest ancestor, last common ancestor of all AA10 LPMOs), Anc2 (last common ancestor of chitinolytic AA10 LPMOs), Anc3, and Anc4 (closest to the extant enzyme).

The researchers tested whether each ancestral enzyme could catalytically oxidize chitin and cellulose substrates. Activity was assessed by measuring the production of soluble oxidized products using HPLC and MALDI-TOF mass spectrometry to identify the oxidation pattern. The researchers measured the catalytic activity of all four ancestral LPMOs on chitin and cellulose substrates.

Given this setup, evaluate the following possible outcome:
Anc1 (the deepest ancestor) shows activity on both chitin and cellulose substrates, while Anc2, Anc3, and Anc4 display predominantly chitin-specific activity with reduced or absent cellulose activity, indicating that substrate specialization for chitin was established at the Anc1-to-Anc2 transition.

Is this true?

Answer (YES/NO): NO